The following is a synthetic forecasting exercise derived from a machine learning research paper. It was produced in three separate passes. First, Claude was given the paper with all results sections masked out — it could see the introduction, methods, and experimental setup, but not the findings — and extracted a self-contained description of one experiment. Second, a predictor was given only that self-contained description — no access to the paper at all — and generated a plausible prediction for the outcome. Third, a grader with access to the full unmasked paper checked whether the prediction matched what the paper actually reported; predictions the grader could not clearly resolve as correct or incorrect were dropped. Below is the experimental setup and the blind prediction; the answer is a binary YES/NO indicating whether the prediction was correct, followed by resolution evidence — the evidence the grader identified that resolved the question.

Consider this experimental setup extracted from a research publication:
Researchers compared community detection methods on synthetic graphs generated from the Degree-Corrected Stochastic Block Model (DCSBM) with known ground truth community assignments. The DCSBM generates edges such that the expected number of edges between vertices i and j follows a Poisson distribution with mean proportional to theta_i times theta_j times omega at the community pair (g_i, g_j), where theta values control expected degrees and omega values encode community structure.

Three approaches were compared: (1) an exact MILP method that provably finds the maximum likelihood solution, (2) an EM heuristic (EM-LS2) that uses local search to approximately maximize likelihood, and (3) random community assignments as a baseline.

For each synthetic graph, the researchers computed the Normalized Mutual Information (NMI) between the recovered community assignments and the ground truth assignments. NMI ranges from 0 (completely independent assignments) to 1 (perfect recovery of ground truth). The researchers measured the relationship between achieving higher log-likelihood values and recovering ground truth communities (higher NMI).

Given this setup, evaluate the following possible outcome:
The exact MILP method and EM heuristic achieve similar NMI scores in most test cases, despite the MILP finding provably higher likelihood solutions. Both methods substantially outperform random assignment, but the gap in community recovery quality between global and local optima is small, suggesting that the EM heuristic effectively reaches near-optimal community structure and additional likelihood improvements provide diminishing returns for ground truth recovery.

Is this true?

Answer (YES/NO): NO